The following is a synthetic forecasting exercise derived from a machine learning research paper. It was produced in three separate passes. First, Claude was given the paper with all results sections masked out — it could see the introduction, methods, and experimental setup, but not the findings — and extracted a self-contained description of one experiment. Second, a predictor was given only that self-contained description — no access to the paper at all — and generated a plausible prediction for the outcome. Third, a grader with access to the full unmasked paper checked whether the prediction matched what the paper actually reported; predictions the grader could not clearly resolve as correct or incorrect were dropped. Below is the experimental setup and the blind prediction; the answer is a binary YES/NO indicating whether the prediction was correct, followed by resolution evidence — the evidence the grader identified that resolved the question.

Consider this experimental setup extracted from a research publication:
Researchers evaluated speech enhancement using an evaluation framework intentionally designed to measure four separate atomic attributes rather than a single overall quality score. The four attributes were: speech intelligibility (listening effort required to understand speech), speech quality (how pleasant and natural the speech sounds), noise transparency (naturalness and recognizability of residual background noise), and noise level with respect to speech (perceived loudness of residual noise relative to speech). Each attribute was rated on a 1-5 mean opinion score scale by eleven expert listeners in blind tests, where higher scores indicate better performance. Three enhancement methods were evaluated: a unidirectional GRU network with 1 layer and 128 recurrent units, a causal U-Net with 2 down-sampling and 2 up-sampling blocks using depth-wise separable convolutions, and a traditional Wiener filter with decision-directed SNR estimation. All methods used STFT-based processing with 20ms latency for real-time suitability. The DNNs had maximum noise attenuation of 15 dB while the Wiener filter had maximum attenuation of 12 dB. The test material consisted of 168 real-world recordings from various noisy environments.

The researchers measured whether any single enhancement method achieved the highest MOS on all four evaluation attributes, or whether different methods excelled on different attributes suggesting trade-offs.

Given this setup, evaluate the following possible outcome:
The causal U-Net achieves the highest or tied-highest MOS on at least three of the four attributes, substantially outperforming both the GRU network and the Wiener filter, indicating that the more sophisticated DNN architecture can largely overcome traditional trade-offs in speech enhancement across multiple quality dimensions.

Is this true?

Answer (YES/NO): NO